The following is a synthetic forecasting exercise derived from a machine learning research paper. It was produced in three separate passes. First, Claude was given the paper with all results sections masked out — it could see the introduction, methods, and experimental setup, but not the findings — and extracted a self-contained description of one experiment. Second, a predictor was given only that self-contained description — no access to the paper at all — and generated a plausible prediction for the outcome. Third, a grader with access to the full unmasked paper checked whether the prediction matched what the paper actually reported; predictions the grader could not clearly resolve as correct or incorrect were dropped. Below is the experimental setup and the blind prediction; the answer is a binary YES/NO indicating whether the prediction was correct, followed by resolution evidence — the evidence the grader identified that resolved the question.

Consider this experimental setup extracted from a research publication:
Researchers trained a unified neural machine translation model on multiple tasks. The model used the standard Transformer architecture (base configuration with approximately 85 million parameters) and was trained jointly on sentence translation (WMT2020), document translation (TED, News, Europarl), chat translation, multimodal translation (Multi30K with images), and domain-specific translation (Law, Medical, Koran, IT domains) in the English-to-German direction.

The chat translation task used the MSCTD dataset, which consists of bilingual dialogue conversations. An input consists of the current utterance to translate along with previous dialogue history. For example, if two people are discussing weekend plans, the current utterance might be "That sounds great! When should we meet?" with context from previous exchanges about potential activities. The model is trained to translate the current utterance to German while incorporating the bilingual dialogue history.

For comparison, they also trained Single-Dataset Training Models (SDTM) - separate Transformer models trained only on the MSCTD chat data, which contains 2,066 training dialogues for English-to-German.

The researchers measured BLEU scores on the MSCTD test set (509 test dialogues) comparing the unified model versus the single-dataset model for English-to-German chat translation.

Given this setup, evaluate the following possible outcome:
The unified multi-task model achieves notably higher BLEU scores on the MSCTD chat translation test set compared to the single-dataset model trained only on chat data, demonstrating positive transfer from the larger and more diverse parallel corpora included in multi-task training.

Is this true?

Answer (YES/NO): NO